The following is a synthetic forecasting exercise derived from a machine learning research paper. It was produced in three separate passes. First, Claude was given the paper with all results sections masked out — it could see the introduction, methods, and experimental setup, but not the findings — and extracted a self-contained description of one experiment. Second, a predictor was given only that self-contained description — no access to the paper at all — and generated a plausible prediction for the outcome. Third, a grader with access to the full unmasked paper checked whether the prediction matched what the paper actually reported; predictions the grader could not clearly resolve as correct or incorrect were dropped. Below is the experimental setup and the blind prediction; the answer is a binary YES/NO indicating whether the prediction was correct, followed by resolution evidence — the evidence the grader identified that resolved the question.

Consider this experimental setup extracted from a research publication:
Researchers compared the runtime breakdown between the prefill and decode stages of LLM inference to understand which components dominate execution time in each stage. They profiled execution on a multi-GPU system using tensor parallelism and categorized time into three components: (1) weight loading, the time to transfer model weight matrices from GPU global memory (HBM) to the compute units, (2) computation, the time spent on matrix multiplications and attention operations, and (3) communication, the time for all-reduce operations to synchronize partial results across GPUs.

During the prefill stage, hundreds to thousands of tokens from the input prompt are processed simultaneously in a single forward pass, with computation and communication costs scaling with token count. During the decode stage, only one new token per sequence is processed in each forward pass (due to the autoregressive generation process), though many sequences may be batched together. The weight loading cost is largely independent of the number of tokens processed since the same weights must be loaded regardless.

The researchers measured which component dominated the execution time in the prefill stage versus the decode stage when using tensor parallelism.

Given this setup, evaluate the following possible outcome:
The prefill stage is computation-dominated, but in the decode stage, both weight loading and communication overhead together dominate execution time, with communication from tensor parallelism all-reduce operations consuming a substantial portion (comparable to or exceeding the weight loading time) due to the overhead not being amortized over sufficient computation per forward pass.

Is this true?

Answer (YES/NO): NO